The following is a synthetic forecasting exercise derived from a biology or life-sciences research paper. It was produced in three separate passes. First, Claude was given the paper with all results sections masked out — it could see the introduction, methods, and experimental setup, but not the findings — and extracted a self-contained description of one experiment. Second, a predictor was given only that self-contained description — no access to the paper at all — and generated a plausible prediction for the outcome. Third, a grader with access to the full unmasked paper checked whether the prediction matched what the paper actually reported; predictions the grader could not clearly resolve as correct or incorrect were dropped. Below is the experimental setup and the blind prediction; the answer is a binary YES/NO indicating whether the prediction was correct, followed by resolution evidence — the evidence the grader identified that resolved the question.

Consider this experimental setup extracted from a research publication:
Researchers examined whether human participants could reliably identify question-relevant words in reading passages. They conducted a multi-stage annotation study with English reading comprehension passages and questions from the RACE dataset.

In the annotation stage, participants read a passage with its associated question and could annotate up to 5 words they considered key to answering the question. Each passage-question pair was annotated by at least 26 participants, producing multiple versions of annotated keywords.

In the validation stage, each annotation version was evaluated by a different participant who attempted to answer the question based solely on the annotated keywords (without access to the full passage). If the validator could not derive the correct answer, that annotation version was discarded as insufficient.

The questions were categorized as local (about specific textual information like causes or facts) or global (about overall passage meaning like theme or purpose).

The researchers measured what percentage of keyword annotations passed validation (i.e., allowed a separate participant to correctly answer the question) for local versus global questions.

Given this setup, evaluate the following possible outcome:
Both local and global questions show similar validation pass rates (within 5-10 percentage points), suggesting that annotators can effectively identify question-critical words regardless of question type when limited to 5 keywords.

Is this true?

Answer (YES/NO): YES